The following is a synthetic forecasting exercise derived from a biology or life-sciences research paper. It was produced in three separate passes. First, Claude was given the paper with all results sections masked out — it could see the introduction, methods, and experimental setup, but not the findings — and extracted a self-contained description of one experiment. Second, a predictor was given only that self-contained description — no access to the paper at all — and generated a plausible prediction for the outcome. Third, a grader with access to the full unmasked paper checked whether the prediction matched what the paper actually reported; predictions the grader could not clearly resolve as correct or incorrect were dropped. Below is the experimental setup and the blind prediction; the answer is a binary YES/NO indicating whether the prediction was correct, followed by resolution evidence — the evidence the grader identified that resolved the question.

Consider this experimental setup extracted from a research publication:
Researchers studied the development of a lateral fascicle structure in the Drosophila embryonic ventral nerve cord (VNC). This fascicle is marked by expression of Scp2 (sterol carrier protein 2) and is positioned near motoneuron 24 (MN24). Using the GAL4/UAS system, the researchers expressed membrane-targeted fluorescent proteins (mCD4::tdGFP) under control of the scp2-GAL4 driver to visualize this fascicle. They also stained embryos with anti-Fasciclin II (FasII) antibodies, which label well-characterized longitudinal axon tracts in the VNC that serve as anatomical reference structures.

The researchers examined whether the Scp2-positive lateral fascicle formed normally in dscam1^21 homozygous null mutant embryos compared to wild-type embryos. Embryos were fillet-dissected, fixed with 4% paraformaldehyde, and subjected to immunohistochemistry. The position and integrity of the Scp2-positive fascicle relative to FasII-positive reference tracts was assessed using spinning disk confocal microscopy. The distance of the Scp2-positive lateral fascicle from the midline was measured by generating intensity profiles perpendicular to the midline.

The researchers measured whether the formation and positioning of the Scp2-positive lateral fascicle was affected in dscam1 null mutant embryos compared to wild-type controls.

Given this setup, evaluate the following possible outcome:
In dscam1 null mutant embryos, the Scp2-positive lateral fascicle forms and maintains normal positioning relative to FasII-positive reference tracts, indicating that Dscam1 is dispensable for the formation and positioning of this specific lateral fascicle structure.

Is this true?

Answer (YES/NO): YES